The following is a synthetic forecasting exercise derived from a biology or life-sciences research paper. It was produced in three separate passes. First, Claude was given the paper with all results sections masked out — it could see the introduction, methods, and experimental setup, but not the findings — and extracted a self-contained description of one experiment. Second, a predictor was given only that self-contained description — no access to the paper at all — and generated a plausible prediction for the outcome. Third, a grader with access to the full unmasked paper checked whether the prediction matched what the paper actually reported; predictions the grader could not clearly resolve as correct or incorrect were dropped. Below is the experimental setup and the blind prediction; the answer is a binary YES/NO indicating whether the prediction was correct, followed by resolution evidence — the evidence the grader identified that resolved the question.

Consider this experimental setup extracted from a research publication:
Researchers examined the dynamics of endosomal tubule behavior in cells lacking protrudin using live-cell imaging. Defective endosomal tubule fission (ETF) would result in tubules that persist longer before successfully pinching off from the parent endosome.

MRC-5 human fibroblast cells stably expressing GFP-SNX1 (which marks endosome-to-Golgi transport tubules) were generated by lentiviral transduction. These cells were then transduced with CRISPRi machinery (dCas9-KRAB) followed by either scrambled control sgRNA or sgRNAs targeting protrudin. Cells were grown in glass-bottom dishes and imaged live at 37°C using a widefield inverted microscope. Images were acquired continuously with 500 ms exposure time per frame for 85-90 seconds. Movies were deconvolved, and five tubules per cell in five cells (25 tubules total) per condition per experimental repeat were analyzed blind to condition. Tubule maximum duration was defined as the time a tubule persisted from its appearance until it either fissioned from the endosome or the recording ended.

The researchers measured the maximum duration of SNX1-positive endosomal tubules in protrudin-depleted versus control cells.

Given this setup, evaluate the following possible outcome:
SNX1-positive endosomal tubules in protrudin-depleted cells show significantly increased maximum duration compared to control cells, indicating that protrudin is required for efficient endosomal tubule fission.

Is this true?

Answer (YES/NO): YES